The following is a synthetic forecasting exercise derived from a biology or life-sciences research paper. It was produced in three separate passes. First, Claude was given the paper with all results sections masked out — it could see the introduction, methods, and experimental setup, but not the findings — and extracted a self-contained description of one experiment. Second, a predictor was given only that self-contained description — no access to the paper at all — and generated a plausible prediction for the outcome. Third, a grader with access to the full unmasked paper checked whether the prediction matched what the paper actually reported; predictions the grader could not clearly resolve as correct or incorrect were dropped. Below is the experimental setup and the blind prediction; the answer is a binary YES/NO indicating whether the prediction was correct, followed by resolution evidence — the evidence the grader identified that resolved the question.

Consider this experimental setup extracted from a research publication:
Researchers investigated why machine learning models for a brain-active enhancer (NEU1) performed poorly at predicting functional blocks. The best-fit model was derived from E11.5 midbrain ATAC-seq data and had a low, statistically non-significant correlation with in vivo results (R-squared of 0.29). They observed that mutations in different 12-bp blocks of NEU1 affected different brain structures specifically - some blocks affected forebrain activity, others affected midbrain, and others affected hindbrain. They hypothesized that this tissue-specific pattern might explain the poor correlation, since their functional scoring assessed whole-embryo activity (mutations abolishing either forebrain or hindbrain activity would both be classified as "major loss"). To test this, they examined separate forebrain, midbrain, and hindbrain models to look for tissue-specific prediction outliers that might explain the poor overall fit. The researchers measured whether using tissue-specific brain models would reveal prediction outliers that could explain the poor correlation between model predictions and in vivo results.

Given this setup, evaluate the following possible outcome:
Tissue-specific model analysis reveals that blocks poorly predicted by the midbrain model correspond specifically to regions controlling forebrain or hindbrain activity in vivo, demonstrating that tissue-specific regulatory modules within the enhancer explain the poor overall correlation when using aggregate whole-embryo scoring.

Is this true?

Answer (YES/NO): NO